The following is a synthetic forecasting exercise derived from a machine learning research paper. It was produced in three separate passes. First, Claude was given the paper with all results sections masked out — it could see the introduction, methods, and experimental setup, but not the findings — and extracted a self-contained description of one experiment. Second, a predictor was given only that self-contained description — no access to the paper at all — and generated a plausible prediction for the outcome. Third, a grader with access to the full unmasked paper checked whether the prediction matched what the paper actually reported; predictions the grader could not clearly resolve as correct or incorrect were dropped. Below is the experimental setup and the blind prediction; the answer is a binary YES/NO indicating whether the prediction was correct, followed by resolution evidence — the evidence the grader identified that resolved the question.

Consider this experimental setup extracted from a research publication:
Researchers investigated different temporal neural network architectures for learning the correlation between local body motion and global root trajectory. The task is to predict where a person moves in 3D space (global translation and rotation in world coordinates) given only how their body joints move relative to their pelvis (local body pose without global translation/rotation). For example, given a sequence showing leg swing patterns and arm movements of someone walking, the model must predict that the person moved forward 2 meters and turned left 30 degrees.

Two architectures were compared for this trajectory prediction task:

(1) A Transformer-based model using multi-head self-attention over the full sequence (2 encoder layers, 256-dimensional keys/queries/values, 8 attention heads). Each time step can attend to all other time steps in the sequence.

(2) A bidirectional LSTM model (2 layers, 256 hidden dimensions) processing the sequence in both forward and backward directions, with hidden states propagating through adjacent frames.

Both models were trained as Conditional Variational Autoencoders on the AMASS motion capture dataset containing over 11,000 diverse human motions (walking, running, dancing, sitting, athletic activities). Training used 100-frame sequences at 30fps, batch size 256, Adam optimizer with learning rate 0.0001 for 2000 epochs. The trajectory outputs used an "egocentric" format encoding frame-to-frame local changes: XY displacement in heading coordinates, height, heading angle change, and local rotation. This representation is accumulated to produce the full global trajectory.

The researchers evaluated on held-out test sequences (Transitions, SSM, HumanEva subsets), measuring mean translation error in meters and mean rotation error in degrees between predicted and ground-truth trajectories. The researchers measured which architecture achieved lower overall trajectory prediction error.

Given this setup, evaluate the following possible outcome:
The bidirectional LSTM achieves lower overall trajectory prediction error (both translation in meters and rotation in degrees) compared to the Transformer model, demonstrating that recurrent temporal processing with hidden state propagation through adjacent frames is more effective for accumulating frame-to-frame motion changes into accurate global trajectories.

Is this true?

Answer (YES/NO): YES